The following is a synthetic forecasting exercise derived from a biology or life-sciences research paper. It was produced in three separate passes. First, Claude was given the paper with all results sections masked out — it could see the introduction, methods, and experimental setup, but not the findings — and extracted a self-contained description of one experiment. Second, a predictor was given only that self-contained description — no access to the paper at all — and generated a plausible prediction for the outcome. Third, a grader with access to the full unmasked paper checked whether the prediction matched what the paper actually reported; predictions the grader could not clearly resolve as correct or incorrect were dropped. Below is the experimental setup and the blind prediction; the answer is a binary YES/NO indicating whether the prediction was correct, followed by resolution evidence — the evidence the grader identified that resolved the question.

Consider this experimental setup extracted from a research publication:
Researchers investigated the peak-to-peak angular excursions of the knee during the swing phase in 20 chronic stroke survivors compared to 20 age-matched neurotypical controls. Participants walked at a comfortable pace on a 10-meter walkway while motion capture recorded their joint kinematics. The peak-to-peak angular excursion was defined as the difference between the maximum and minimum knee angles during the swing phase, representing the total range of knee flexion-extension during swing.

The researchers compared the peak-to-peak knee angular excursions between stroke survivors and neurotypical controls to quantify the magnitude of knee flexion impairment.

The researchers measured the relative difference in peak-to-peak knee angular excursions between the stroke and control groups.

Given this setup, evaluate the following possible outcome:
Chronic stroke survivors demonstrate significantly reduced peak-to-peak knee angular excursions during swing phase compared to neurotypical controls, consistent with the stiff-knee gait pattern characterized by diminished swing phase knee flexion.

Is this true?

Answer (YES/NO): YES